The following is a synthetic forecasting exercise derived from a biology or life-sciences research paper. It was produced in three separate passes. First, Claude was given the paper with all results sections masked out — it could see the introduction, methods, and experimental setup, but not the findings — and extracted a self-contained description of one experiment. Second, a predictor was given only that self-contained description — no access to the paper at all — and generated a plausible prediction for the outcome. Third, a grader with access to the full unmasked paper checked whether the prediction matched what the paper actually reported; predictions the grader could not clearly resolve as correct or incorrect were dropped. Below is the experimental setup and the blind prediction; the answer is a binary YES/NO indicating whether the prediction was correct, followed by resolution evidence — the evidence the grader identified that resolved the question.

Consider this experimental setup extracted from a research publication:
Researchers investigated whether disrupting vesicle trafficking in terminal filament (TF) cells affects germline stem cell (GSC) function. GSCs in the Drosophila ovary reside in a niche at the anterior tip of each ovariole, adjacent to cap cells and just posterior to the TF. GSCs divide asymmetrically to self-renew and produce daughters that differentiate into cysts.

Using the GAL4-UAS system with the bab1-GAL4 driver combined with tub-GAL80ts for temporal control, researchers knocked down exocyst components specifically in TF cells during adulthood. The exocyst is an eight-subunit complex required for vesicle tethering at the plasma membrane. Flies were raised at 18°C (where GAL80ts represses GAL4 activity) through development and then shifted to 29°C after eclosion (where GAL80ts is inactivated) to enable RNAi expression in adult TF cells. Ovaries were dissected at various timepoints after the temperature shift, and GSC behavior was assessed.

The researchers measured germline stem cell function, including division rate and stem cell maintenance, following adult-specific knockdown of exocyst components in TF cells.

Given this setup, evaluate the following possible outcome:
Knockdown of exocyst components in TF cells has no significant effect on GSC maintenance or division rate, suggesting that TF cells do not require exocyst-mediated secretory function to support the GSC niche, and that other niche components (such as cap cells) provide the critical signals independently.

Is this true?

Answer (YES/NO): NO